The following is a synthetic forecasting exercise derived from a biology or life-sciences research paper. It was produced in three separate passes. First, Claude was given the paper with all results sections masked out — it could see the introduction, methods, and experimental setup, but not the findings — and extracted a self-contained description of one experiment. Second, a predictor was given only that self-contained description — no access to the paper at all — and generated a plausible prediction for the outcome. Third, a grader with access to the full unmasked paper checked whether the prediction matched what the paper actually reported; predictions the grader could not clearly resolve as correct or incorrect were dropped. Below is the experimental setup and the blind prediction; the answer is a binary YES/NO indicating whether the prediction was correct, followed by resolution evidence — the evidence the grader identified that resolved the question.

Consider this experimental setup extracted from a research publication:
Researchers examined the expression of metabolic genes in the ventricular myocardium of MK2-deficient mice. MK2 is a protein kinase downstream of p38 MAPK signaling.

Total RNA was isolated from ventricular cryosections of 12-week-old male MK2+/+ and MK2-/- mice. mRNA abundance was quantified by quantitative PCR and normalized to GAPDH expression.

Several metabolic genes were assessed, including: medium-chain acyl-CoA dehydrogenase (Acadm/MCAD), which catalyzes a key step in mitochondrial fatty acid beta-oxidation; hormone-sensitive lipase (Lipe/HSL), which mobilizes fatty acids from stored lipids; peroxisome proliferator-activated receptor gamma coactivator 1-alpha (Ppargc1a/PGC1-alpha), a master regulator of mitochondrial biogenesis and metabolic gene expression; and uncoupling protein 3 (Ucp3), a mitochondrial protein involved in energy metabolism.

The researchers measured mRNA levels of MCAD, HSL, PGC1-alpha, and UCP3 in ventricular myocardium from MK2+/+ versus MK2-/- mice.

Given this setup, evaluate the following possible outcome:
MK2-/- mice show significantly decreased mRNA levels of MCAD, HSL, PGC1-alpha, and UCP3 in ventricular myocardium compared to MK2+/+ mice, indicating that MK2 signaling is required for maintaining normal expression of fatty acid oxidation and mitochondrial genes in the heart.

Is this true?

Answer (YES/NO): NO